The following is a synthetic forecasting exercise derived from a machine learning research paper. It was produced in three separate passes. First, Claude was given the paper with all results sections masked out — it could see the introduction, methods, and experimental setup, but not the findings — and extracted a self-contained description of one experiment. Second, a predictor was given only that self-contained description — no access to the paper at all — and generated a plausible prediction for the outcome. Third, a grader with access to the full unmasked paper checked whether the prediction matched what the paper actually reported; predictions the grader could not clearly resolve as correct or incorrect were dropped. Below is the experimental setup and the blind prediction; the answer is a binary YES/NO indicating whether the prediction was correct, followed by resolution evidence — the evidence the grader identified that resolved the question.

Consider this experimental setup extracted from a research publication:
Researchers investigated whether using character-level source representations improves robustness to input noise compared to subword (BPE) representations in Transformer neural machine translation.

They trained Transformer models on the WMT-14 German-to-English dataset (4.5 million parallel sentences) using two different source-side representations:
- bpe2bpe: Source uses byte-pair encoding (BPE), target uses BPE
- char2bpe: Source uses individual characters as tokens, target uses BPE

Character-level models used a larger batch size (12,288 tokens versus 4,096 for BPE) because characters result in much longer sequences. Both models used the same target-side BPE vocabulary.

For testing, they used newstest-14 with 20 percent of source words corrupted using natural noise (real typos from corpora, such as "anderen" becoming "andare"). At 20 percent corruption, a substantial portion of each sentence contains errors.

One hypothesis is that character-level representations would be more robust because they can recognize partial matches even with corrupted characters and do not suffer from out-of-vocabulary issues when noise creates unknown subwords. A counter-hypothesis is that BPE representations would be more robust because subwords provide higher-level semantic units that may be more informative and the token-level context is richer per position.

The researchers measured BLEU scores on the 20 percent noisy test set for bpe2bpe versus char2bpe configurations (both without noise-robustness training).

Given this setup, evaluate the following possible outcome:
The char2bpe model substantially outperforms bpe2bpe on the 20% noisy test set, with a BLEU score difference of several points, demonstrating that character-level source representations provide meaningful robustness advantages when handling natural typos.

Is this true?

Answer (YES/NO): YES